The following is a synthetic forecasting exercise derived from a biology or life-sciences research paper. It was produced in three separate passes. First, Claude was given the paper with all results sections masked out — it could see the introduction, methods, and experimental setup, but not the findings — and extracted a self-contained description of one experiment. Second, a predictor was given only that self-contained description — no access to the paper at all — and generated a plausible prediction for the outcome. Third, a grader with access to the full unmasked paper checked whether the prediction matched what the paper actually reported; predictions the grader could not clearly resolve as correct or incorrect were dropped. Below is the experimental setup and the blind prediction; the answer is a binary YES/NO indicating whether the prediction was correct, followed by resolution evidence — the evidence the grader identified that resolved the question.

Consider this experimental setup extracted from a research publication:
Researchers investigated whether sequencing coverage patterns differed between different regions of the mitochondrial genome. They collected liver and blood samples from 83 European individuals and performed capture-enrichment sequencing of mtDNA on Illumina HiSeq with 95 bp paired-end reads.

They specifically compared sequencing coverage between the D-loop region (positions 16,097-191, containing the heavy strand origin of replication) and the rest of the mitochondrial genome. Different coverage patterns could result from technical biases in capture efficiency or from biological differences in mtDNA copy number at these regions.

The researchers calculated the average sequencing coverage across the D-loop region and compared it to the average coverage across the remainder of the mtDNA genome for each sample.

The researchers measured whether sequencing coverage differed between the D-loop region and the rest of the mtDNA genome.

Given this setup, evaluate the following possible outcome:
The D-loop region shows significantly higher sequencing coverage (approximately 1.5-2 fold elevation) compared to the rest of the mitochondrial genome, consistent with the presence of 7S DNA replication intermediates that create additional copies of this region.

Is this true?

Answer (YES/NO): NO